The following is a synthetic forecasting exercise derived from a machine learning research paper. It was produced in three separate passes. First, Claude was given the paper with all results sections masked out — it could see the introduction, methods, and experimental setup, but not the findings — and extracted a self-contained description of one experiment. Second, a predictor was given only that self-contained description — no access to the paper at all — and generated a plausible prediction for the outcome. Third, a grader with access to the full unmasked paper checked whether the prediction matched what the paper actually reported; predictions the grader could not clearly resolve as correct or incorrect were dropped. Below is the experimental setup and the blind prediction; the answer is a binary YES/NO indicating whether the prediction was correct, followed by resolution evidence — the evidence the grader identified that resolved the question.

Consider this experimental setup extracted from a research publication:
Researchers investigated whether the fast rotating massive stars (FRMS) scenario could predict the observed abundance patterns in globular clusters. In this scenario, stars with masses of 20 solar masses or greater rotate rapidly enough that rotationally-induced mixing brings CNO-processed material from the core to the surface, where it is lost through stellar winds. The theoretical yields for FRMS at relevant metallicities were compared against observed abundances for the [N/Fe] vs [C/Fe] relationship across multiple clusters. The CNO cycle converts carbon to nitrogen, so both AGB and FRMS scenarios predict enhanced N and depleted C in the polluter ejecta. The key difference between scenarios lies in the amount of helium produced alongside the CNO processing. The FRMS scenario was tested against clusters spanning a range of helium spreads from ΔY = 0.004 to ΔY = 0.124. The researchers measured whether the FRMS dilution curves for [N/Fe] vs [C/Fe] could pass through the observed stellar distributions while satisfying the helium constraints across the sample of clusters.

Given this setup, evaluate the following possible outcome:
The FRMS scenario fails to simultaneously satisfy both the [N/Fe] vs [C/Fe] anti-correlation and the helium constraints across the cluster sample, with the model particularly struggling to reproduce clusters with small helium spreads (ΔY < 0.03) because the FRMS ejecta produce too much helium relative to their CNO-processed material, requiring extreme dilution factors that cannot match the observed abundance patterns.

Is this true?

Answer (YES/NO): NO